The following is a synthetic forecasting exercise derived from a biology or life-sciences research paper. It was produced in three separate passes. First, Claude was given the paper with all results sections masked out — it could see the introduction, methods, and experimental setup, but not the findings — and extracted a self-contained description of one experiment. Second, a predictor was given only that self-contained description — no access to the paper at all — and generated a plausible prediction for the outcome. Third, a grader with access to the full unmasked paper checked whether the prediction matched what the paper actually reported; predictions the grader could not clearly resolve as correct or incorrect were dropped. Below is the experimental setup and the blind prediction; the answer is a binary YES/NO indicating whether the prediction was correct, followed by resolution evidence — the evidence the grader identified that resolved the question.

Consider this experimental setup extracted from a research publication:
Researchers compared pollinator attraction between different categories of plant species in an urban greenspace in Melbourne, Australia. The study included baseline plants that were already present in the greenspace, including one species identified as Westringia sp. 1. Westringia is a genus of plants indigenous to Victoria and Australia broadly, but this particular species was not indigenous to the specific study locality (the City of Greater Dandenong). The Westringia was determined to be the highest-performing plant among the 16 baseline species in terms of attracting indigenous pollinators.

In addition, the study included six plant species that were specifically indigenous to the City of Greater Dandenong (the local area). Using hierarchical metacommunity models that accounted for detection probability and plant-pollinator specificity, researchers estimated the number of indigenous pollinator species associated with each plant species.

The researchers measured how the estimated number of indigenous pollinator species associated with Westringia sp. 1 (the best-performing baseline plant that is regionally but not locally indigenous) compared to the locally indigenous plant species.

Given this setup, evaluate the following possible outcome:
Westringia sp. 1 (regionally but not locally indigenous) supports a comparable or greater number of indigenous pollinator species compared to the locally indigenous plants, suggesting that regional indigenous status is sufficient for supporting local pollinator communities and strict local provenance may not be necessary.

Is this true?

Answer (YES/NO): NO